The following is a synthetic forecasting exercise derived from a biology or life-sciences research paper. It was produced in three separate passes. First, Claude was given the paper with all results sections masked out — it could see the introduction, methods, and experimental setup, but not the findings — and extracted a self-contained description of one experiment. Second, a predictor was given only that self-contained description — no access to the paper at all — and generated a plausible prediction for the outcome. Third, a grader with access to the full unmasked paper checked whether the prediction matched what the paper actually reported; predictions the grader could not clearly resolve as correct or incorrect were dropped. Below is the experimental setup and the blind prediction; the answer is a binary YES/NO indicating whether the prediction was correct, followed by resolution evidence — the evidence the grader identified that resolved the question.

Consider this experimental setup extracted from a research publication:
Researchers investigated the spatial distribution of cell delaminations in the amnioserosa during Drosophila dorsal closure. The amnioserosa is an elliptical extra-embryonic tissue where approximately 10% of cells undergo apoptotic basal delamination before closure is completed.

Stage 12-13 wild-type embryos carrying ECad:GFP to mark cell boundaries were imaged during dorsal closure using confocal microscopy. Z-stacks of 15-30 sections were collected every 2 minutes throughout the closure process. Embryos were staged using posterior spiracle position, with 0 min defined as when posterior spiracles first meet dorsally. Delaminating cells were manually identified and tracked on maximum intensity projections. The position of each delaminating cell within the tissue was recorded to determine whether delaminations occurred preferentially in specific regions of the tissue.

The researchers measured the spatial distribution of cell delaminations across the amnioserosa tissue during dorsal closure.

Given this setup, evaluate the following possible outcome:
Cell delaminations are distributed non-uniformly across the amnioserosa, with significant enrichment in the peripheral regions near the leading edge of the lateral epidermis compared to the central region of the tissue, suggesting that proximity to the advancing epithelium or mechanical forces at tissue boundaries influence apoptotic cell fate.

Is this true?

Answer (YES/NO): NO